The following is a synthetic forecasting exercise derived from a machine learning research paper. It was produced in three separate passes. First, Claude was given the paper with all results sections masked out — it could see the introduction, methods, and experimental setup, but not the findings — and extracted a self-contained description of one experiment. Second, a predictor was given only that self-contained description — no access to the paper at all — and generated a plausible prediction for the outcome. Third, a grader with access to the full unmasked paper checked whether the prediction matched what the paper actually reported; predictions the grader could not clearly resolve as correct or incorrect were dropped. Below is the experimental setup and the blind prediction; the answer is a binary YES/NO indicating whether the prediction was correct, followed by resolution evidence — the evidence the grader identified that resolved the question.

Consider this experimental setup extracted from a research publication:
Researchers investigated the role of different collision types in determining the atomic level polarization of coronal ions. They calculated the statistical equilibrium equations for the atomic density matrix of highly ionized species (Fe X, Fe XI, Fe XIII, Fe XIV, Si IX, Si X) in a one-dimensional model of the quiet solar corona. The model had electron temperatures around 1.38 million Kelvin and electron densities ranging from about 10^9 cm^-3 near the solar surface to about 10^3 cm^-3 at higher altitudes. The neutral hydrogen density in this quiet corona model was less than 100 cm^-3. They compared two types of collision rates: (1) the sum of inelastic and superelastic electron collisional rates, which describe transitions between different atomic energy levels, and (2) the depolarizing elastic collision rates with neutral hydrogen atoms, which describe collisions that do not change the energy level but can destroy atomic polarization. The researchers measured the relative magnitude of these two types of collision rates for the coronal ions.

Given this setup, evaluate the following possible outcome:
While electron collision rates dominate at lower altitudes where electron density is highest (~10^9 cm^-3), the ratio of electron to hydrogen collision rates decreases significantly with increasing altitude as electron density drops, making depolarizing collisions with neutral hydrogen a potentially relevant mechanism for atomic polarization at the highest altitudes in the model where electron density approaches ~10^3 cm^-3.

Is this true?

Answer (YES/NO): NO